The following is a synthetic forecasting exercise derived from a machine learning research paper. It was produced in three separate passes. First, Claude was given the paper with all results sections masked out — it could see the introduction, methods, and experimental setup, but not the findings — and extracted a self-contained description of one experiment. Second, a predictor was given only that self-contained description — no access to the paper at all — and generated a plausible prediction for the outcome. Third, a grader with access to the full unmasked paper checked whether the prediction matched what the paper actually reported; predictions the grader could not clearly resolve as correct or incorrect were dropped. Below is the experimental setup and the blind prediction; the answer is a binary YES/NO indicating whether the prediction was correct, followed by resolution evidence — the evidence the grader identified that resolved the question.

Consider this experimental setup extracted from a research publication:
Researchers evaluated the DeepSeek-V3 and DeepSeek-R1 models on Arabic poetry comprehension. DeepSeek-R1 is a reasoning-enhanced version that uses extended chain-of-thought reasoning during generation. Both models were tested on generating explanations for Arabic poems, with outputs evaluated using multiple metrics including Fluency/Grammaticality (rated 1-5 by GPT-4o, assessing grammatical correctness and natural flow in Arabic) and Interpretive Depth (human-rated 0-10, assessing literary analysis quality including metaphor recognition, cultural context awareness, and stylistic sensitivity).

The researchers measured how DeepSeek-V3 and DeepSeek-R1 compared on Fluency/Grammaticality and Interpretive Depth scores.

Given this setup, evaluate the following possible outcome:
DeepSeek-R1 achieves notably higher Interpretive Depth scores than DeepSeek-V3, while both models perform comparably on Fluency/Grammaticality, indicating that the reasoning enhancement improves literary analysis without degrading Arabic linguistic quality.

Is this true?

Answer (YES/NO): NO